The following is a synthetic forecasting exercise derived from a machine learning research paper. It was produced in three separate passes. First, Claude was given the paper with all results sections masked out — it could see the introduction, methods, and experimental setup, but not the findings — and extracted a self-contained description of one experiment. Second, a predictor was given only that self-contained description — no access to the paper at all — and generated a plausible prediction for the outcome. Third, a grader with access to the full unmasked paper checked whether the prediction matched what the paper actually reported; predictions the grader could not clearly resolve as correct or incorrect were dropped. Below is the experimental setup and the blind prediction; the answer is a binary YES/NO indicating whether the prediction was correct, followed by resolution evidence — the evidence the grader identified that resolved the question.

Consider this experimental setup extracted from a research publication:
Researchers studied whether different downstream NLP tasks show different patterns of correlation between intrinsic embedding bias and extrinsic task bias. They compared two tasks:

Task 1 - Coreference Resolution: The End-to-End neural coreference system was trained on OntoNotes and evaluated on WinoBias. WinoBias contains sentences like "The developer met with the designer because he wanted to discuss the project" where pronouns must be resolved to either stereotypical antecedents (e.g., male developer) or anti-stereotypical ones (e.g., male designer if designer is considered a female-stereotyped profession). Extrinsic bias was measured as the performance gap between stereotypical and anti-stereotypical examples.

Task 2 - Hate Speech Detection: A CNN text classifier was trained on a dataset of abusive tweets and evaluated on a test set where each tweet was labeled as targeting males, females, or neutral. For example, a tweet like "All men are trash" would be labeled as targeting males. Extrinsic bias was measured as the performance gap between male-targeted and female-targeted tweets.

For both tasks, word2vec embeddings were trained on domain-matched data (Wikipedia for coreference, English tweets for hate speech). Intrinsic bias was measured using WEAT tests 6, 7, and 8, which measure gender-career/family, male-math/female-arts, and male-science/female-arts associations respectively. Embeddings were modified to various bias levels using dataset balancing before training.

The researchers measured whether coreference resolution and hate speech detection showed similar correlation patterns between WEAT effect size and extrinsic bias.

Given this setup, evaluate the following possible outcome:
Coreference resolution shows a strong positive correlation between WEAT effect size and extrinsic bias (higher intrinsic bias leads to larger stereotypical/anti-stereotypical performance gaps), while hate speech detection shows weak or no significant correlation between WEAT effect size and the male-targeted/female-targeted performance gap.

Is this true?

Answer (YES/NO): NO